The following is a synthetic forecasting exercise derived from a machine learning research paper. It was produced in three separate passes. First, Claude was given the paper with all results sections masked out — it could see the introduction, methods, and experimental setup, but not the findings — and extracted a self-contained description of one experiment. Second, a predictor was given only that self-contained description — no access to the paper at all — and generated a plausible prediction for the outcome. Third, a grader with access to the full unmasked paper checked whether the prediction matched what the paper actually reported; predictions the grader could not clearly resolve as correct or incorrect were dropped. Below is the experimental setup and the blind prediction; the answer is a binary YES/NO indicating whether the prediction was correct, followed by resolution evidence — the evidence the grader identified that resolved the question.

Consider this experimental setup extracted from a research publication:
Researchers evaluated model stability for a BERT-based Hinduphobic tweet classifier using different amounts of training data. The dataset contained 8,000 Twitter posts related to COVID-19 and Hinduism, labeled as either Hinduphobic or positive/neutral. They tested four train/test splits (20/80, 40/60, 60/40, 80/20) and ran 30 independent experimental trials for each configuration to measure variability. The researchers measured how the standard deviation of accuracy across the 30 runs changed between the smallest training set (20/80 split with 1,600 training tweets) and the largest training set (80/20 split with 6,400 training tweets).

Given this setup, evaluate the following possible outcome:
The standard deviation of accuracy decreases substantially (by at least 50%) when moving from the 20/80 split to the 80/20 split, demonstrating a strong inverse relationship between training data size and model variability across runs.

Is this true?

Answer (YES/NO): NO